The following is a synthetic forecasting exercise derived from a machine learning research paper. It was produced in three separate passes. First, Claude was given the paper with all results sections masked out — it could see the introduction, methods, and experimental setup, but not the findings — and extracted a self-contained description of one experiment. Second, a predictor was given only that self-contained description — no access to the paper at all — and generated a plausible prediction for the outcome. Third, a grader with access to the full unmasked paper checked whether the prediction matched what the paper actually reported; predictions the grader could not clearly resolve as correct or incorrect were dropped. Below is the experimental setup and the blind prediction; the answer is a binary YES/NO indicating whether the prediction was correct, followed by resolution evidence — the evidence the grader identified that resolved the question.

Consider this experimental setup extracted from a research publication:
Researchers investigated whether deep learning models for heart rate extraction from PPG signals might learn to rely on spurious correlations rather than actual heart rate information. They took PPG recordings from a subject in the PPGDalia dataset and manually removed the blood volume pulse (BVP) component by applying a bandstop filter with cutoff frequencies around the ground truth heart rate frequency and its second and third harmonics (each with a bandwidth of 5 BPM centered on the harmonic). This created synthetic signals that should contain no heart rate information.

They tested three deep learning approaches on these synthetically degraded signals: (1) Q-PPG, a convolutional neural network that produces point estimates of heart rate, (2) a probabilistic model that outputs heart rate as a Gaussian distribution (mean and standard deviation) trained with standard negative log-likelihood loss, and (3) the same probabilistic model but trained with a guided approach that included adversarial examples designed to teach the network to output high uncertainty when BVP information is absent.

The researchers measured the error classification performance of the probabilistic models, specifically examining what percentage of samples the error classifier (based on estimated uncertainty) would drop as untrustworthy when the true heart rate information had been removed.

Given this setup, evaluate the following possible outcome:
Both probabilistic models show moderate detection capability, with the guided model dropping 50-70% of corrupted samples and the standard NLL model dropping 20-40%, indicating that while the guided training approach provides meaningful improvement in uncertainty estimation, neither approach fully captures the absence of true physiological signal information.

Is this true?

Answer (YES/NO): NO